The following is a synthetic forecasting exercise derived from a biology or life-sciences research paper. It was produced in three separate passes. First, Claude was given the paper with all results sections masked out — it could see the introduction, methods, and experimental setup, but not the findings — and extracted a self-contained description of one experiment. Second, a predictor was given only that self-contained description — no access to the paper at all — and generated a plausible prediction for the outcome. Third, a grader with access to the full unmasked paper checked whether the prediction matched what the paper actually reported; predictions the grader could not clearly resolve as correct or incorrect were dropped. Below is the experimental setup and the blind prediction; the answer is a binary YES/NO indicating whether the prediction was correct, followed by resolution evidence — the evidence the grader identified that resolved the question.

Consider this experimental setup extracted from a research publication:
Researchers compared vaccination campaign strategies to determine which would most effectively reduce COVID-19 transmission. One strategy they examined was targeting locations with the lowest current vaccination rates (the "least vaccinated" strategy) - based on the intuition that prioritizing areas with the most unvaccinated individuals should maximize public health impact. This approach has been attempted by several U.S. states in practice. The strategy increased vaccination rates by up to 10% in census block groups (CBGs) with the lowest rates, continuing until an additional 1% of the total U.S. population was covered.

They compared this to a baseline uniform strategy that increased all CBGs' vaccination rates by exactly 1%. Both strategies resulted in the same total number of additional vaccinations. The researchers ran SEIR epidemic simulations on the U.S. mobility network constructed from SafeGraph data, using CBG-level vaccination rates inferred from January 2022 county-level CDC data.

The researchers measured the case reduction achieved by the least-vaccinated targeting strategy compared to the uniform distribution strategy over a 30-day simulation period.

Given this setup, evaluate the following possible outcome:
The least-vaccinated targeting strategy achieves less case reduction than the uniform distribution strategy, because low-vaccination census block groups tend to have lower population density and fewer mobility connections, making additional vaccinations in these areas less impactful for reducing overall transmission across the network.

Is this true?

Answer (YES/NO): NO